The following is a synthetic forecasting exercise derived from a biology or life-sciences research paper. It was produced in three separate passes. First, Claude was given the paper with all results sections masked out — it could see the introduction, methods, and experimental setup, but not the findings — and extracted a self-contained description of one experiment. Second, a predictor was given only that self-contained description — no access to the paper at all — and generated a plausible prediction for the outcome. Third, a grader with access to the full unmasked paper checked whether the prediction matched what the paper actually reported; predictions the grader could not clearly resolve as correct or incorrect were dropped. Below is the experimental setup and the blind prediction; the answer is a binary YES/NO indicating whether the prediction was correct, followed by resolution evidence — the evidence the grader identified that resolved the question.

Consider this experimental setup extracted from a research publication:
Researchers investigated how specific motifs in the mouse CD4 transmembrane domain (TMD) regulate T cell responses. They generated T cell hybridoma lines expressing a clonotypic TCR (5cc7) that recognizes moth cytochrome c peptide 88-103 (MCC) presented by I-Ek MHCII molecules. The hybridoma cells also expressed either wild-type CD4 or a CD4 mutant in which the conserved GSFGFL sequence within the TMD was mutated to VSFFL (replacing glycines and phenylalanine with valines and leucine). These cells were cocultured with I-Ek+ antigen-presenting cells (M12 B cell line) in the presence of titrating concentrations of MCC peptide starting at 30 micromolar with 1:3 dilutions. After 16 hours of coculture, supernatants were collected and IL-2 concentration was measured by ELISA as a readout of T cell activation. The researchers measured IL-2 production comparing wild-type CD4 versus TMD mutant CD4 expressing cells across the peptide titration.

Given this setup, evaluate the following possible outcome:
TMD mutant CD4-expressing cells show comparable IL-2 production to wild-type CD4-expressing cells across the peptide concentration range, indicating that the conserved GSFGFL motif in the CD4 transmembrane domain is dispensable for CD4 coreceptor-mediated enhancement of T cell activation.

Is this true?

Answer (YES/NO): NO